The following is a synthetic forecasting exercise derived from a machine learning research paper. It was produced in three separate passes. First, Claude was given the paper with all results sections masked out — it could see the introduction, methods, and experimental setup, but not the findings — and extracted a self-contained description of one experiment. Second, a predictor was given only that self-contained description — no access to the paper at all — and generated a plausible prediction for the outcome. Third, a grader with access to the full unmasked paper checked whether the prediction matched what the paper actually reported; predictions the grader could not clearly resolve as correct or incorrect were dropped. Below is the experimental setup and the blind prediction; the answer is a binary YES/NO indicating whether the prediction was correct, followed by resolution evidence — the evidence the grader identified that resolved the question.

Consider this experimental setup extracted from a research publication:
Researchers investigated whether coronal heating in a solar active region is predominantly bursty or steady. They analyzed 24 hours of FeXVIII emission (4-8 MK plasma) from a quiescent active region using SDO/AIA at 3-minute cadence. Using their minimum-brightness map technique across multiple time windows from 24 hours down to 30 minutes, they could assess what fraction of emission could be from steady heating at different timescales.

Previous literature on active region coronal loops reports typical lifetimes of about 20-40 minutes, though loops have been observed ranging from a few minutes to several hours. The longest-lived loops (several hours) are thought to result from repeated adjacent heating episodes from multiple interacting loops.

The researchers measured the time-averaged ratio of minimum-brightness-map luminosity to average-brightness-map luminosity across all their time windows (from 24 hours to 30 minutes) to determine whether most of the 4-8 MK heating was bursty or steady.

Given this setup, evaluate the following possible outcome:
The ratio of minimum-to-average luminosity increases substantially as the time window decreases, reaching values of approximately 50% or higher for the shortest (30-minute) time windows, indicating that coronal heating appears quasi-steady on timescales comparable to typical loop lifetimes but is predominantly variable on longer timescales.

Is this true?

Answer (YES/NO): NO